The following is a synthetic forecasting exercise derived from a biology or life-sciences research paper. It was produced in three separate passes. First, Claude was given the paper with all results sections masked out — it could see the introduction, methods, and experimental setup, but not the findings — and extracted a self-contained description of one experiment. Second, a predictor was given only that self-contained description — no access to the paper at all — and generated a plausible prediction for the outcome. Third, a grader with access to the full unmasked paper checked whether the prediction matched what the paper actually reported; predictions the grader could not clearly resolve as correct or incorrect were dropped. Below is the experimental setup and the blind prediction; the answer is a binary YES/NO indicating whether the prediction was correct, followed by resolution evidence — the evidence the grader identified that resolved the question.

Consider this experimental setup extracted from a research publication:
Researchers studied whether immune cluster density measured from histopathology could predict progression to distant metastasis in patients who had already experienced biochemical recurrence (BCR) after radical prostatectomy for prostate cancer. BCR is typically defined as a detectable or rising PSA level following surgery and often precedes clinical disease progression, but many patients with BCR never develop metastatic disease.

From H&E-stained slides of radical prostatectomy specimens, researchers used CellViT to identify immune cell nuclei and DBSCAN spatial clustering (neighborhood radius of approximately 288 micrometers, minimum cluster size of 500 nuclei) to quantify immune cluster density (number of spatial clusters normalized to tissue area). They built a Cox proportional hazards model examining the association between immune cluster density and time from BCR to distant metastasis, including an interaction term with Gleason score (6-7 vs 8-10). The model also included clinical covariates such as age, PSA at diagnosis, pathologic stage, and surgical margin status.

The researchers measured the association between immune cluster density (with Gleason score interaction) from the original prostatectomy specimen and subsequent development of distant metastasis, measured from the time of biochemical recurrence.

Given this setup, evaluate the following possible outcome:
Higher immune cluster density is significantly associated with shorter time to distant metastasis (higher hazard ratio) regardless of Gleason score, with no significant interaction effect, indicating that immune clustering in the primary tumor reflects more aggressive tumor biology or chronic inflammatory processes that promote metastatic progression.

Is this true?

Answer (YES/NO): NO